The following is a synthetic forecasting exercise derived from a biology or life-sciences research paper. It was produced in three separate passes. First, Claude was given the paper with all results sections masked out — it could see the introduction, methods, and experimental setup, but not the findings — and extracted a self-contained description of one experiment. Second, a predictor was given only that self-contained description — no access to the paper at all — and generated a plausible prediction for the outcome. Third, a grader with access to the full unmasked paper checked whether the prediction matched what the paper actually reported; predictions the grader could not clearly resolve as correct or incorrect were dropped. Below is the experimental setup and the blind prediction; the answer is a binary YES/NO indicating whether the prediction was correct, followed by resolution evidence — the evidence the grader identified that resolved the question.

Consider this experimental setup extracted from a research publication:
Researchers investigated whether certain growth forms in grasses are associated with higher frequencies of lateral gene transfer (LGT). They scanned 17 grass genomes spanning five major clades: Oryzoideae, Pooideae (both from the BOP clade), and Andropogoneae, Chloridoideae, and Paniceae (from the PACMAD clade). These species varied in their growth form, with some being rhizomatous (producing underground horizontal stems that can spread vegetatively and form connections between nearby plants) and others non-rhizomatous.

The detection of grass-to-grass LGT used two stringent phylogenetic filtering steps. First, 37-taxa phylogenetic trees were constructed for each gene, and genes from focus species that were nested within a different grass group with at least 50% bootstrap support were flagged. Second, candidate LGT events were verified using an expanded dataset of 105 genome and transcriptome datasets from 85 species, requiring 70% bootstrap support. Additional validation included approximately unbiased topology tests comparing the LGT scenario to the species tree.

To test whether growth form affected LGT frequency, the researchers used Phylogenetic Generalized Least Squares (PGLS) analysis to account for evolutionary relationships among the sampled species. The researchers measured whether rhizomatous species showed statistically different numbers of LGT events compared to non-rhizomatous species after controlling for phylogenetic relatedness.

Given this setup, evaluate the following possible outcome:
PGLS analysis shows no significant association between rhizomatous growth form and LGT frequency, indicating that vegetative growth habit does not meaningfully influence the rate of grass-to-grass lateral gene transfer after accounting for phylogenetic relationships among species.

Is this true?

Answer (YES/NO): NO